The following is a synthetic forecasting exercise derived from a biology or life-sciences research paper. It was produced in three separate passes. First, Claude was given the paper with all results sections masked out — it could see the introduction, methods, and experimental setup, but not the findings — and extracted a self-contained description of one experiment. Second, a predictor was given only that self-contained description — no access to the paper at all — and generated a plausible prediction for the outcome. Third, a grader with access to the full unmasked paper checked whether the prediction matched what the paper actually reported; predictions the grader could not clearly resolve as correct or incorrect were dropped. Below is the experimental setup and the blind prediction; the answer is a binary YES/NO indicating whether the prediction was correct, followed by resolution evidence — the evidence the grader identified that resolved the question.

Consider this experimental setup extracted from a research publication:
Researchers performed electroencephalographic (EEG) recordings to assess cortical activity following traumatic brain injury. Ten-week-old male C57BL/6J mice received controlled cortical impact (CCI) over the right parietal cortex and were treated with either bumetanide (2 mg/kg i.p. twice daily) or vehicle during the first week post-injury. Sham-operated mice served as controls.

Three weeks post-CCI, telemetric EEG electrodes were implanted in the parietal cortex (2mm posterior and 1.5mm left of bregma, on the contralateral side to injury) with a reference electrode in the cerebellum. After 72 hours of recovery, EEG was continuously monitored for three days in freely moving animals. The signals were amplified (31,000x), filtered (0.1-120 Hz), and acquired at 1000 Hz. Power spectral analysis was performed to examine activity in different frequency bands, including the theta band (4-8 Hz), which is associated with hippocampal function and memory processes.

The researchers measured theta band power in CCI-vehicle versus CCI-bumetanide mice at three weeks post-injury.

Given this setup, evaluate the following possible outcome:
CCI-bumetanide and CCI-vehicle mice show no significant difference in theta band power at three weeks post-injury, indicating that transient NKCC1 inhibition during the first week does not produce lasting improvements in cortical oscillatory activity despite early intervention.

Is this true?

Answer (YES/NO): NO